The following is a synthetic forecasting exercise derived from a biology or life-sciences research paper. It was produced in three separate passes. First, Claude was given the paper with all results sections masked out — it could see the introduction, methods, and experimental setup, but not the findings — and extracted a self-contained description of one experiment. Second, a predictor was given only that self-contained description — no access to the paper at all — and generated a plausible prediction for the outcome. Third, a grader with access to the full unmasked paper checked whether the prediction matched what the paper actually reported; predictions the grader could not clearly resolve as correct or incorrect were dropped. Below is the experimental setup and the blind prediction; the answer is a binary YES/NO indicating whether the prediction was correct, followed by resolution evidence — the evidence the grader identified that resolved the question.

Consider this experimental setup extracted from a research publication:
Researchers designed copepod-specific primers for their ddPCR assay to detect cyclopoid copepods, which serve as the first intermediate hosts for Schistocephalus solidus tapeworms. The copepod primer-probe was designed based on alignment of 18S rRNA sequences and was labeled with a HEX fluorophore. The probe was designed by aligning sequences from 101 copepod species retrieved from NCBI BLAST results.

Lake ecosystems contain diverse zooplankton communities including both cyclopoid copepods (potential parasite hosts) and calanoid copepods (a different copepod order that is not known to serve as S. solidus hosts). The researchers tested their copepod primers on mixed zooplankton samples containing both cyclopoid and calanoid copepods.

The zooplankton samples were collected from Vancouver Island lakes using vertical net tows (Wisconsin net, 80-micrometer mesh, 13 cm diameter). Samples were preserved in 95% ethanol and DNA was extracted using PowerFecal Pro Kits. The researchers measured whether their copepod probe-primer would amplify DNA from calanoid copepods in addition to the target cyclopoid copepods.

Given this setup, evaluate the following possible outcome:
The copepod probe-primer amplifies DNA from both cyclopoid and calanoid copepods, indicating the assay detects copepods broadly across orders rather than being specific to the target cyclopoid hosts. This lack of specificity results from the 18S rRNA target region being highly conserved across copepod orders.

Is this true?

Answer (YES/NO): NO